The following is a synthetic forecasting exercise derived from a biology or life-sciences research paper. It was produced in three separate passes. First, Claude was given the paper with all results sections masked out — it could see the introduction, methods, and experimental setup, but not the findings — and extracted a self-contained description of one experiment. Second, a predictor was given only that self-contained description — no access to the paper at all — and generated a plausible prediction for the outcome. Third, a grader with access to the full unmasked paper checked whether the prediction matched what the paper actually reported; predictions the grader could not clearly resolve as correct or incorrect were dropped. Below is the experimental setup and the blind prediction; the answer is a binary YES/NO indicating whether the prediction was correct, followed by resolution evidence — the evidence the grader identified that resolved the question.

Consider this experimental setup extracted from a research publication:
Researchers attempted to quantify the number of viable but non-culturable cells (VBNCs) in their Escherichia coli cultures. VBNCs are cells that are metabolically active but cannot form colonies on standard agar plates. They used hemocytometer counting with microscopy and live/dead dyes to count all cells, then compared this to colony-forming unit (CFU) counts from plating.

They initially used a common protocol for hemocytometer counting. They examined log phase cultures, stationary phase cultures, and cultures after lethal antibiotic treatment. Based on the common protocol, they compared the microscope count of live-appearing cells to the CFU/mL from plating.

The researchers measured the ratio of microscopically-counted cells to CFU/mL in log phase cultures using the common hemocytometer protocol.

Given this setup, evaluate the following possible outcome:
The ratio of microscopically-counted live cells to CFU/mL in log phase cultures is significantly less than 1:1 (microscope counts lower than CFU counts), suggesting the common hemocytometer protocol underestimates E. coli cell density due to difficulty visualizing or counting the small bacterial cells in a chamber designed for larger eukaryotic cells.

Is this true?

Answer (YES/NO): NO